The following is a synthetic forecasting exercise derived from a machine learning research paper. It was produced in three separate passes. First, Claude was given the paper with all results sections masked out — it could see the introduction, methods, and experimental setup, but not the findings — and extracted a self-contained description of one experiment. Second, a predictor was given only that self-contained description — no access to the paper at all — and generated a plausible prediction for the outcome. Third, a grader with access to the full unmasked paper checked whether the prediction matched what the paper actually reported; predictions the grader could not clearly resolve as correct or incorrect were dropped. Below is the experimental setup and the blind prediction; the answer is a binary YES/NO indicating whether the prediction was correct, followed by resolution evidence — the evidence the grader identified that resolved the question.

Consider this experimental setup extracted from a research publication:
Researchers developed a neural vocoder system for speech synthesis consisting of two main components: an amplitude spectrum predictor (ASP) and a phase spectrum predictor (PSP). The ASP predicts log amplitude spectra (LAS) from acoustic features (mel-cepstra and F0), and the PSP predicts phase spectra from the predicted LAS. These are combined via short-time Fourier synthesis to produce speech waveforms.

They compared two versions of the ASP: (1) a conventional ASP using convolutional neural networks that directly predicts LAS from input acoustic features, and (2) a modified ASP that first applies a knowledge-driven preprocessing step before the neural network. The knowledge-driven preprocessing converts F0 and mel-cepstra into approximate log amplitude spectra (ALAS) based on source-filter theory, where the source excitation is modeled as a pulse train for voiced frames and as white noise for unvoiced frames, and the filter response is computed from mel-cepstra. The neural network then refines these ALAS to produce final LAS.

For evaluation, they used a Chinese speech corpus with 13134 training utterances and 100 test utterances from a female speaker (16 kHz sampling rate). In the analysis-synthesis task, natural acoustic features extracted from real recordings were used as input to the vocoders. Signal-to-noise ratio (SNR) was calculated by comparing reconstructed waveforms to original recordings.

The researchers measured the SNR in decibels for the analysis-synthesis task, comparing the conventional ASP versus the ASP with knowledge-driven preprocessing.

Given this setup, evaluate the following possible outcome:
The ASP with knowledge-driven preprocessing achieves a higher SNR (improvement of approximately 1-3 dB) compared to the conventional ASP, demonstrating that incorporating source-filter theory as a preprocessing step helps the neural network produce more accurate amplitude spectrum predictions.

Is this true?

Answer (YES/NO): NO